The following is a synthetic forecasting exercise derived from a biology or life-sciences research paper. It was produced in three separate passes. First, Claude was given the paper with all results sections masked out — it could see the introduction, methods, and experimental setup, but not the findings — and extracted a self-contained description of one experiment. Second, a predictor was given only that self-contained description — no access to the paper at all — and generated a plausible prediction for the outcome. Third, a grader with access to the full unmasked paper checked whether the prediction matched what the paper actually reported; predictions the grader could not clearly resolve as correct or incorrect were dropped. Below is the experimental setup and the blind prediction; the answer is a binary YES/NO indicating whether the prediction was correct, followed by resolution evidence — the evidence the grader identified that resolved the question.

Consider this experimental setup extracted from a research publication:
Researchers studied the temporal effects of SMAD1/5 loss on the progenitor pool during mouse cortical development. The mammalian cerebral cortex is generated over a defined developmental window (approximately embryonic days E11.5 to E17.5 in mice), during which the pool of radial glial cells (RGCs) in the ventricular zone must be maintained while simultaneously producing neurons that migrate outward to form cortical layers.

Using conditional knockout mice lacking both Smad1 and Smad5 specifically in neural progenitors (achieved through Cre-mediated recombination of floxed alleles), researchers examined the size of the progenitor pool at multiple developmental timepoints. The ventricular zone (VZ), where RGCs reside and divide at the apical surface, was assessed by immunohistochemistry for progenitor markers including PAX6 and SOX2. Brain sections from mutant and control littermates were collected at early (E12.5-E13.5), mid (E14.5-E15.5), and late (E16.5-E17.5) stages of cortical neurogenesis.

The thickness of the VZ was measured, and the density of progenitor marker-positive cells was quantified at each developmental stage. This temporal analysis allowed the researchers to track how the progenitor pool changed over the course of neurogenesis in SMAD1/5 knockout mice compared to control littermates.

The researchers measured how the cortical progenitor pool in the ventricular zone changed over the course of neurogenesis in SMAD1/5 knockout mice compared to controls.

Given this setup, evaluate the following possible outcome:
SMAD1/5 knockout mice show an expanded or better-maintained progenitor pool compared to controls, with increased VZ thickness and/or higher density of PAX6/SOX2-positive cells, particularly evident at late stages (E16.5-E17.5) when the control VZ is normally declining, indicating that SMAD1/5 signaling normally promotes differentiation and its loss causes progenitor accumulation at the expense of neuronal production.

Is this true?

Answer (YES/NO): NO